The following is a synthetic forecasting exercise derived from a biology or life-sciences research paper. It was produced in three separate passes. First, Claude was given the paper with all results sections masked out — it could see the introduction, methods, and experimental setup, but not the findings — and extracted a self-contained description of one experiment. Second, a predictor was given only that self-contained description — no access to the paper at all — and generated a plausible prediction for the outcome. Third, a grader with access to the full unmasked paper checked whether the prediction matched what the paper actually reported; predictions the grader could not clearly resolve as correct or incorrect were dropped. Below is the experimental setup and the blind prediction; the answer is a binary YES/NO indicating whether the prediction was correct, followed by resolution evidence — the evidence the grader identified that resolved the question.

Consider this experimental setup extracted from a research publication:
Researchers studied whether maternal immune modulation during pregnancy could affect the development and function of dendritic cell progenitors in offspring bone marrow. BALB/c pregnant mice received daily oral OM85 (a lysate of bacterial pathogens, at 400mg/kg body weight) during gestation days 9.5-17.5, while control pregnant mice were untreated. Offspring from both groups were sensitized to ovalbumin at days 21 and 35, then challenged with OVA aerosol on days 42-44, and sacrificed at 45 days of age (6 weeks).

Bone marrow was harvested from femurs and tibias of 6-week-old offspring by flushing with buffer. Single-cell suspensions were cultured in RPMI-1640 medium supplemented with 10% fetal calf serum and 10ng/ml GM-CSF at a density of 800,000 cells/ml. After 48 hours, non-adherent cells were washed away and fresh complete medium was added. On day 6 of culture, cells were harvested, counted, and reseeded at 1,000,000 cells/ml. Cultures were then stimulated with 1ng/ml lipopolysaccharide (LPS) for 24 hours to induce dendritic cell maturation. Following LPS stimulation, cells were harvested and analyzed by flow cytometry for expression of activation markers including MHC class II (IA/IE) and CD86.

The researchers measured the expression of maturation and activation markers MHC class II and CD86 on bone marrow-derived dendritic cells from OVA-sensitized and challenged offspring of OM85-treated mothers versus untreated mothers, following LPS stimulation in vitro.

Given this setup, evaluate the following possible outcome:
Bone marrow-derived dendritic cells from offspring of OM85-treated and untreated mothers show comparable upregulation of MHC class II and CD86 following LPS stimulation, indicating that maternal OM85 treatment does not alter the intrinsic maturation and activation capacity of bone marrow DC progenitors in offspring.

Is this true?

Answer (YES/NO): NO